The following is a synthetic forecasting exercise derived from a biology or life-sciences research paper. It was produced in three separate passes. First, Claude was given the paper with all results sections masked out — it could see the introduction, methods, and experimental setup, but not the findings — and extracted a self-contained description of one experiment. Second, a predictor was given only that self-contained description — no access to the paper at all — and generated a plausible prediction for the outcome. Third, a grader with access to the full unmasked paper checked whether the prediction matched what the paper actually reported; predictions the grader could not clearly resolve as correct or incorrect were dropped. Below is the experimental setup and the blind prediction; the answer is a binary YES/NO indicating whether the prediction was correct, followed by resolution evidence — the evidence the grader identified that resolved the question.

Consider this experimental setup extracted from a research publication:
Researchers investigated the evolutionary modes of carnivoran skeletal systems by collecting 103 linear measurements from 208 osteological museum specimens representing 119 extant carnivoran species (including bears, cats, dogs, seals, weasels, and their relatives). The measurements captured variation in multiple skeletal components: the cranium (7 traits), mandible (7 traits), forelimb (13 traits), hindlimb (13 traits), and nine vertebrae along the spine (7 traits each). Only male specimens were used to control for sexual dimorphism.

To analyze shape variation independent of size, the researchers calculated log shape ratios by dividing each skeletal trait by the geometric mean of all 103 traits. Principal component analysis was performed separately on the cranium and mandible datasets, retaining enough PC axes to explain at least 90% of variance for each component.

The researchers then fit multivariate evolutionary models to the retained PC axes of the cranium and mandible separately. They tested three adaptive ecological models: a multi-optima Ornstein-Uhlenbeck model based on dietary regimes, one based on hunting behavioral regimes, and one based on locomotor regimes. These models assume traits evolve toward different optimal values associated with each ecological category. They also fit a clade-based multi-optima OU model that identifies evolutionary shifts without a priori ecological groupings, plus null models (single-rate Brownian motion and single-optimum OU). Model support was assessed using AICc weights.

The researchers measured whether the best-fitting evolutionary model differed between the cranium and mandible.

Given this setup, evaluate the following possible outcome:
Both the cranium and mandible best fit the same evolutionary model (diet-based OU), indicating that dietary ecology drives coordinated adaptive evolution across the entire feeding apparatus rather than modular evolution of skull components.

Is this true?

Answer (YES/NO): NO